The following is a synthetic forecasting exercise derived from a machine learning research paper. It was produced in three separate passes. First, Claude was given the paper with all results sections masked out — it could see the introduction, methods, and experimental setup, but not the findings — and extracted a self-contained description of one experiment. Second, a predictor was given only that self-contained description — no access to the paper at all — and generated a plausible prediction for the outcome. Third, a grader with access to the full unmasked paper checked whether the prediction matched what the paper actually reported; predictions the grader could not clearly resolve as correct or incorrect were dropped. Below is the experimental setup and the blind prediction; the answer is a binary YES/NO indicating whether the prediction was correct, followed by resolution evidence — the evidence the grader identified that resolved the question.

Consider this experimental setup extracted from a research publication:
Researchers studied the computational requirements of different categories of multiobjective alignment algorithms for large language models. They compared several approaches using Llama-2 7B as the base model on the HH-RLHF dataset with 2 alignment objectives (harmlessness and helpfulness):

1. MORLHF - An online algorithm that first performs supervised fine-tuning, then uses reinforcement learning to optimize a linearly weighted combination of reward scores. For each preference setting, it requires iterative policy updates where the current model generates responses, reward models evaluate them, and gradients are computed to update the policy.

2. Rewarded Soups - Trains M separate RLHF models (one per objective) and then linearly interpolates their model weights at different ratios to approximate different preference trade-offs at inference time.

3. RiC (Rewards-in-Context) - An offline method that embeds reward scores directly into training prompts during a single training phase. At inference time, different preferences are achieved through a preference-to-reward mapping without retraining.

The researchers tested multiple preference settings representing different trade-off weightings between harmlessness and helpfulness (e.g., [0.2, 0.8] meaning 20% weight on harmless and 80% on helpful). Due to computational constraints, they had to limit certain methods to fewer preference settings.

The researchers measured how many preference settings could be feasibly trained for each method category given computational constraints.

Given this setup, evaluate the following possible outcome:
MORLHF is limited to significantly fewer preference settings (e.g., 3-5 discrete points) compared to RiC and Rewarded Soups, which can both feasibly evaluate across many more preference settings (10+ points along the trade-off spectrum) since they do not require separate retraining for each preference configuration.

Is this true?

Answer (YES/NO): YES